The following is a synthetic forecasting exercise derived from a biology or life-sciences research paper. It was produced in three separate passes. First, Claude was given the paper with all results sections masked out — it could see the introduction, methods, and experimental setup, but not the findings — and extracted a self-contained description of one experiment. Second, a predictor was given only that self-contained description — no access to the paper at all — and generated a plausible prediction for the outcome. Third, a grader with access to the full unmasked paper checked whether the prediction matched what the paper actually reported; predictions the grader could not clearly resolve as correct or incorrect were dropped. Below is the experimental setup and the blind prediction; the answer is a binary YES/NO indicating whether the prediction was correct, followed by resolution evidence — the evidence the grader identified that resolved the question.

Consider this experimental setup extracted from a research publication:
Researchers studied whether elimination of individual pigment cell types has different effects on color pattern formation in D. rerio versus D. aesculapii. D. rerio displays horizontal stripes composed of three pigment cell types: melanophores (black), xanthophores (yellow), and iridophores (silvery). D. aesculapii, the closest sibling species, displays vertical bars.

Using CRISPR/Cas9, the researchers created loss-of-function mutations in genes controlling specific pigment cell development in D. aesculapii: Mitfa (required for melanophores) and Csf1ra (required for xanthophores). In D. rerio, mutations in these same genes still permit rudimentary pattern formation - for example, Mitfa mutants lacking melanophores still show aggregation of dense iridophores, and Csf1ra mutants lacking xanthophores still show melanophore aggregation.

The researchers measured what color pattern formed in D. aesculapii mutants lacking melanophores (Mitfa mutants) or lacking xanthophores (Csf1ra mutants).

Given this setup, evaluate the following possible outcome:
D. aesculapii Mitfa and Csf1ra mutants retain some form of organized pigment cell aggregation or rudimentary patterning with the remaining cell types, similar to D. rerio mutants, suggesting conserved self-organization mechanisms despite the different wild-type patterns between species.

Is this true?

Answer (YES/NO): NO